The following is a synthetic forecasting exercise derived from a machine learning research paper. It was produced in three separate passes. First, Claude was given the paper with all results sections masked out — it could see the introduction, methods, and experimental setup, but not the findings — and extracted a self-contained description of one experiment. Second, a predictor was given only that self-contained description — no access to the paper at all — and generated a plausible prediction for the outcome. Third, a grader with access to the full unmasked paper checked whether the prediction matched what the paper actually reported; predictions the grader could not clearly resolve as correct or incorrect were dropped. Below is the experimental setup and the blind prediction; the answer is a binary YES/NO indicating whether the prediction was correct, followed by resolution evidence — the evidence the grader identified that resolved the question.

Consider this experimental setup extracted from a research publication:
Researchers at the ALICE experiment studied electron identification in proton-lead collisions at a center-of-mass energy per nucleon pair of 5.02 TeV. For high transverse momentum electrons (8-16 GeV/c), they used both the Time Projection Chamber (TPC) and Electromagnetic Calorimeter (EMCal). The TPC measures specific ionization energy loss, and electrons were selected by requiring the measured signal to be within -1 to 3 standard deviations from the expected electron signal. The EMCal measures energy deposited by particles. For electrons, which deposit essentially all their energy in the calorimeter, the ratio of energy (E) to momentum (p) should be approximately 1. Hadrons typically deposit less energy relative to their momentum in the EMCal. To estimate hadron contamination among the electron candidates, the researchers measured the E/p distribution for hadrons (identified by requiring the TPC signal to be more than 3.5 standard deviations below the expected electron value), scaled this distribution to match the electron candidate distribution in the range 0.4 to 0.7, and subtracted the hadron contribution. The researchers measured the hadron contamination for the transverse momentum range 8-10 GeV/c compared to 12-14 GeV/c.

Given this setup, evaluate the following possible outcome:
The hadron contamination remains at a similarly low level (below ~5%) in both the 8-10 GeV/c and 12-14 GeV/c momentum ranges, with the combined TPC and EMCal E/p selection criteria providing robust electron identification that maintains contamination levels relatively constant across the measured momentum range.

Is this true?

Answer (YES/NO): NO